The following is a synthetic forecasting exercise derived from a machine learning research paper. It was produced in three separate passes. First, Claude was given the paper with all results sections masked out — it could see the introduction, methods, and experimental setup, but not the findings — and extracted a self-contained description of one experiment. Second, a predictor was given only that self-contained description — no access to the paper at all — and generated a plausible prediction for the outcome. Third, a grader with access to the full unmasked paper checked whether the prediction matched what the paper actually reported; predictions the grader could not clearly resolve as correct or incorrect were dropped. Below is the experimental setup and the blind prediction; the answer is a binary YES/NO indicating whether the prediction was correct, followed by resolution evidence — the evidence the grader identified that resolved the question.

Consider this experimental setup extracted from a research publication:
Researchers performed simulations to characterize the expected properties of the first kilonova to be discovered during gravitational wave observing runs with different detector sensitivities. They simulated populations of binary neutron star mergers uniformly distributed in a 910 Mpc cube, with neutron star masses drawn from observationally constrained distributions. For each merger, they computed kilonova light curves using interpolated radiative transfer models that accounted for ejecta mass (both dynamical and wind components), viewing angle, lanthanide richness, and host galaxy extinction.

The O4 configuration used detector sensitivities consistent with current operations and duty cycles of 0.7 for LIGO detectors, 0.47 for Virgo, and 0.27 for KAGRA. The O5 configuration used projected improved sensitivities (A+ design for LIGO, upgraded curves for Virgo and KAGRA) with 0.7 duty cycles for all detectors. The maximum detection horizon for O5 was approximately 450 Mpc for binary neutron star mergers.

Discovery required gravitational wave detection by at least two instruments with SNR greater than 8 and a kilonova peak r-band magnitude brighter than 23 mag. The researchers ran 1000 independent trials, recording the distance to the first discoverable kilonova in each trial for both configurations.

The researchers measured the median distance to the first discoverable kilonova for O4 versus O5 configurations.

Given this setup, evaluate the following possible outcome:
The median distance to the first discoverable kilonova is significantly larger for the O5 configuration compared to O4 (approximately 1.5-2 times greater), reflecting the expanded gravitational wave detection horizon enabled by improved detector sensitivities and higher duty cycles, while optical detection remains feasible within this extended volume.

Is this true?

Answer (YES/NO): YES